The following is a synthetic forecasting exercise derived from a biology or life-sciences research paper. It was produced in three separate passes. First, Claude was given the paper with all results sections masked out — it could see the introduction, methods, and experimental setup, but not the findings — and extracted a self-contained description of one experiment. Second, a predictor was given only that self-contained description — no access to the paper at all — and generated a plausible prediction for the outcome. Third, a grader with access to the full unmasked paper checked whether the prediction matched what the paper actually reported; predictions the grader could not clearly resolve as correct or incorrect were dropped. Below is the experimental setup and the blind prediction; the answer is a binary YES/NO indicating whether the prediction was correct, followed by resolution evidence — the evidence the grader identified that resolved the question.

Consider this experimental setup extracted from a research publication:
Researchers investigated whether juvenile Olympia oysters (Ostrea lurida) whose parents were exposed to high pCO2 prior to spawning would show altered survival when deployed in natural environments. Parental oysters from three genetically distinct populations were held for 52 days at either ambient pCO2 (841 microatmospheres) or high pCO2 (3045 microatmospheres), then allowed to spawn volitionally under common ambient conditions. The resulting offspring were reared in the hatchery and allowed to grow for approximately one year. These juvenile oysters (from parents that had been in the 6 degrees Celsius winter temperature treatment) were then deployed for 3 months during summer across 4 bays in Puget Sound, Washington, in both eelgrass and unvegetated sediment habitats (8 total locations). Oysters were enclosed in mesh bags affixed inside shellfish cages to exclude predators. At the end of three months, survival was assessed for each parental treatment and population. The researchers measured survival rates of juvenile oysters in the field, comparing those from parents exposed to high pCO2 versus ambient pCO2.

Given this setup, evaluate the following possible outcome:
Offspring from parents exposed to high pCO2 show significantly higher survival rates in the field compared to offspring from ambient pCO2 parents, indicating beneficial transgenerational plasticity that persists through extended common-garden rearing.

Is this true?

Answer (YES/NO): NO